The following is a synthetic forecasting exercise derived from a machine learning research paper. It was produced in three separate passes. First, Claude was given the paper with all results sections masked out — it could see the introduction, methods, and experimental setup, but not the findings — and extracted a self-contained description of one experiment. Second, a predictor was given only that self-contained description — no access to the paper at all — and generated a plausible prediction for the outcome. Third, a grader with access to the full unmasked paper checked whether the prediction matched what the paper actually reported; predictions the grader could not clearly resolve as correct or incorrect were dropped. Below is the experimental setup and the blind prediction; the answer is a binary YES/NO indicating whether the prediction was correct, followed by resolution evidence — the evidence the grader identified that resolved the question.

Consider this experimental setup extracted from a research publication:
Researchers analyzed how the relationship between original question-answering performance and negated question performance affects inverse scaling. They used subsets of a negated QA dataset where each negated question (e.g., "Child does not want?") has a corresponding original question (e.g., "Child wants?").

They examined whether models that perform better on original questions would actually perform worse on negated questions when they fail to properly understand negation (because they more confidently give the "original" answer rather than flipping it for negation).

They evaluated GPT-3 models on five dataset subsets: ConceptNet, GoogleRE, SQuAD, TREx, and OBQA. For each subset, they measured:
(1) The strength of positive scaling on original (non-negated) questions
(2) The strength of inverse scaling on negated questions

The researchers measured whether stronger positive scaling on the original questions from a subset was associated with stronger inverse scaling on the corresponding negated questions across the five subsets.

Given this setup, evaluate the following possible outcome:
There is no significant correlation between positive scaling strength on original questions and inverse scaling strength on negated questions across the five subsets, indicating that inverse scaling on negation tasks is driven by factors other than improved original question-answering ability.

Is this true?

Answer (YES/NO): NO